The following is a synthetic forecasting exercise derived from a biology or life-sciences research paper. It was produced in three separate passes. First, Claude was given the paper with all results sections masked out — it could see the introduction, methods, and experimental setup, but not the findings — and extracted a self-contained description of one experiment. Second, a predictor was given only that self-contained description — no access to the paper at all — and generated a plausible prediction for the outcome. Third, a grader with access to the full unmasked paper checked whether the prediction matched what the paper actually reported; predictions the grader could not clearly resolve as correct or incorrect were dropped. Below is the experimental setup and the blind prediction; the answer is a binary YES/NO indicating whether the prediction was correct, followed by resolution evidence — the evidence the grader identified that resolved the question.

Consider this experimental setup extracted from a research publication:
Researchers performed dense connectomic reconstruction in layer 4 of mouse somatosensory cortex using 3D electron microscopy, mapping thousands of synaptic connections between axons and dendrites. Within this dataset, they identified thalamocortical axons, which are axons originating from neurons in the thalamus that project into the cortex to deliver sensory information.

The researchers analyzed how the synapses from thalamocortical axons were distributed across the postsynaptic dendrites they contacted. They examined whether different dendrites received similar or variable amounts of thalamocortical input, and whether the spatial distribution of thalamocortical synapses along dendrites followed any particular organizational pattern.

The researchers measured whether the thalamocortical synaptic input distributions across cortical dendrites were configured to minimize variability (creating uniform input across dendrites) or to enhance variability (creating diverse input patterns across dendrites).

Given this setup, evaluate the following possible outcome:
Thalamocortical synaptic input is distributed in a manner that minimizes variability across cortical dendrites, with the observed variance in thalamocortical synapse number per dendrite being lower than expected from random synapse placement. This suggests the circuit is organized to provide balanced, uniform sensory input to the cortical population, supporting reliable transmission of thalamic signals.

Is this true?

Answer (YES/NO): NO